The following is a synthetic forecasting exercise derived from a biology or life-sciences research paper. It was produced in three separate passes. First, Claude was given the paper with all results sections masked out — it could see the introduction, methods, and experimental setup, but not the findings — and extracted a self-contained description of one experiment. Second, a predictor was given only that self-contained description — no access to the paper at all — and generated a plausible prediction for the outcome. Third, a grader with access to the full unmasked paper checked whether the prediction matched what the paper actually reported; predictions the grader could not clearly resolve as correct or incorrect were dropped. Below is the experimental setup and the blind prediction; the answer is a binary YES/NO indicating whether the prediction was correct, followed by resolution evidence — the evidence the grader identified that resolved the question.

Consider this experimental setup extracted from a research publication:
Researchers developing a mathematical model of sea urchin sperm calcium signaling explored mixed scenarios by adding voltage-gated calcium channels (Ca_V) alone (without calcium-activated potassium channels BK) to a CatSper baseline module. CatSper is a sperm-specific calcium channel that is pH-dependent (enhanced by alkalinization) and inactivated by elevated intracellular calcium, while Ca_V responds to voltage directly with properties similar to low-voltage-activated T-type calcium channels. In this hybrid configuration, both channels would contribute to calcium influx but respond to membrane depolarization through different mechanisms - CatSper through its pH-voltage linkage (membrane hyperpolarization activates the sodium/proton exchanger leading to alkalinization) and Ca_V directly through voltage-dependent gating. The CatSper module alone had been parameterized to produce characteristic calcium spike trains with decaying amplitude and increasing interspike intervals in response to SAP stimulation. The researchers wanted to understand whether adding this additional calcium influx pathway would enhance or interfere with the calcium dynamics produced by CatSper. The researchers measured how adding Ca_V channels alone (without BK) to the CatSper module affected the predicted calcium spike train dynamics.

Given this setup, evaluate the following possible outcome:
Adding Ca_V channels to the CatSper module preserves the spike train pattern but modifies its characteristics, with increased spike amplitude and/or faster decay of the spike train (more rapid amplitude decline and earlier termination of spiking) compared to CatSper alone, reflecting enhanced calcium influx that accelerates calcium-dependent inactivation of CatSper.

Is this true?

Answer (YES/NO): NO